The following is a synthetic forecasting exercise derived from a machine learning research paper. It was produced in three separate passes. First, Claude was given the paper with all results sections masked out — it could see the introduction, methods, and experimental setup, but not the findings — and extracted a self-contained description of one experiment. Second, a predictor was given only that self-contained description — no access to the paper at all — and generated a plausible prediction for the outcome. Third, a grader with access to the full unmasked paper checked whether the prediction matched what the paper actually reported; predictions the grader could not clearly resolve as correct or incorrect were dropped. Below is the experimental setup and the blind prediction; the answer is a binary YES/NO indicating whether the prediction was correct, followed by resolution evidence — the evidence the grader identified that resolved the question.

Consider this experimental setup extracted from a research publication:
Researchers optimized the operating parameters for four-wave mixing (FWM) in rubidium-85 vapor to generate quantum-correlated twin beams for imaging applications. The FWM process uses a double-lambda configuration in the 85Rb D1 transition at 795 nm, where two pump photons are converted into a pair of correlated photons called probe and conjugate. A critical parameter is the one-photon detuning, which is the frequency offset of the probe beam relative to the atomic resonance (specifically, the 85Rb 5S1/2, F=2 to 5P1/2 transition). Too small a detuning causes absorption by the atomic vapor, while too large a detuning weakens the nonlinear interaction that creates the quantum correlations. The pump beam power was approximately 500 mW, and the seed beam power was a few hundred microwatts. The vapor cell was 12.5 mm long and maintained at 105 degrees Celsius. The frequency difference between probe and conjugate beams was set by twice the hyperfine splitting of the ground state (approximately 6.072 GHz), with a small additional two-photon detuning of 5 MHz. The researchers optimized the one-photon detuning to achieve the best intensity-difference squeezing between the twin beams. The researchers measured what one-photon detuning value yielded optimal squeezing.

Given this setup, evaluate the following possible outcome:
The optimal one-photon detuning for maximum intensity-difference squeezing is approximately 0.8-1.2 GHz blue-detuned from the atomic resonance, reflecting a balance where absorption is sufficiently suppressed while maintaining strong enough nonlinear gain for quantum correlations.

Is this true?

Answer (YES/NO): YES